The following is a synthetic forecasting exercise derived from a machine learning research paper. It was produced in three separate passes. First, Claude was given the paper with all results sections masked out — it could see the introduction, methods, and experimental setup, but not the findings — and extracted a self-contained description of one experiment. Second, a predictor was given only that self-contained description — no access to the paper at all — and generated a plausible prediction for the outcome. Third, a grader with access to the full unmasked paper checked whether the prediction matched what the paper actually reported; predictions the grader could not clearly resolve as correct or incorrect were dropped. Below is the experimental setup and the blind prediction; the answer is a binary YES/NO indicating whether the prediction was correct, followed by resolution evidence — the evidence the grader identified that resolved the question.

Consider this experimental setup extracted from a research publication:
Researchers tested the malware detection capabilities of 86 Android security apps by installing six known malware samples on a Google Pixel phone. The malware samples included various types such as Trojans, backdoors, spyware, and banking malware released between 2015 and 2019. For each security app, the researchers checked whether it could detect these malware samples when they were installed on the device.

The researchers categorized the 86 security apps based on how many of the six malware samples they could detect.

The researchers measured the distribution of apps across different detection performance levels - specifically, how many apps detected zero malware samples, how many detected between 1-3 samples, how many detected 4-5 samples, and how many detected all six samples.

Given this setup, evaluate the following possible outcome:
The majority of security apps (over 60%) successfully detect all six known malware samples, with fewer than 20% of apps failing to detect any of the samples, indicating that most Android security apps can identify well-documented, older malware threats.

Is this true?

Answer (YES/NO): NO